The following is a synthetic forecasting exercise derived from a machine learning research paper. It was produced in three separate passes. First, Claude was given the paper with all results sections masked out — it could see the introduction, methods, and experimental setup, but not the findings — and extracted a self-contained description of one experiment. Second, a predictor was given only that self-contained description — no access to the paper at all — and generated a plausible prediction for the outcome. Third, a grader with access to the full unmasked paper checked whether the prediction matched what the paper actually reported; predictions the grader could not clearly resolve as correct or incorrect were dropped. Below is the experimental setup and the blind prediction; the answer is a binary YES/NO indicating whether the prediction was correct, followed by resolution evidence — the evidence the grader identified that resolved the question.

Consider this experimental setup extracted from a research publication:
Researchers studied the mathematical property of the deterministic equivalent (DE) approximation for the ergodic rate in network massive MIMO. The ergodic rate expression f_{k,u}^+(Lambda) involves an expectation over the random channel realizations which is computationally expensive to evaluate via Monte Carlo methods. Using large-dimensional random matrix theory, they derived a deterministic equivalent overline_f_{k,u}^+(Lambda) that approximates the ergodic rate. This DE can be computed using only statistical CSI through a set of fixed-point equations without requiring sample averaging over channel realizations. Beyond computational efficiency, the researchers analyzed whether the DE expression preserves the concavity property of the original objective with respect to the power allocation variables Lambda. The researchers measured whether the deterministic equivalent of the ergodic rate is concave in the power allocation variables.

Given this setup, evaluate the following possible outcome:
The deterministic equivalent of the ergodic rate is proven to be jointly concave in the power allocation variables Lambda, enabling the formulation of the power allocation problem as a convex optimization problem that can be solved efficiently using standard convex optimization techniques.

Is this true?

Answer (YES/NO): NO